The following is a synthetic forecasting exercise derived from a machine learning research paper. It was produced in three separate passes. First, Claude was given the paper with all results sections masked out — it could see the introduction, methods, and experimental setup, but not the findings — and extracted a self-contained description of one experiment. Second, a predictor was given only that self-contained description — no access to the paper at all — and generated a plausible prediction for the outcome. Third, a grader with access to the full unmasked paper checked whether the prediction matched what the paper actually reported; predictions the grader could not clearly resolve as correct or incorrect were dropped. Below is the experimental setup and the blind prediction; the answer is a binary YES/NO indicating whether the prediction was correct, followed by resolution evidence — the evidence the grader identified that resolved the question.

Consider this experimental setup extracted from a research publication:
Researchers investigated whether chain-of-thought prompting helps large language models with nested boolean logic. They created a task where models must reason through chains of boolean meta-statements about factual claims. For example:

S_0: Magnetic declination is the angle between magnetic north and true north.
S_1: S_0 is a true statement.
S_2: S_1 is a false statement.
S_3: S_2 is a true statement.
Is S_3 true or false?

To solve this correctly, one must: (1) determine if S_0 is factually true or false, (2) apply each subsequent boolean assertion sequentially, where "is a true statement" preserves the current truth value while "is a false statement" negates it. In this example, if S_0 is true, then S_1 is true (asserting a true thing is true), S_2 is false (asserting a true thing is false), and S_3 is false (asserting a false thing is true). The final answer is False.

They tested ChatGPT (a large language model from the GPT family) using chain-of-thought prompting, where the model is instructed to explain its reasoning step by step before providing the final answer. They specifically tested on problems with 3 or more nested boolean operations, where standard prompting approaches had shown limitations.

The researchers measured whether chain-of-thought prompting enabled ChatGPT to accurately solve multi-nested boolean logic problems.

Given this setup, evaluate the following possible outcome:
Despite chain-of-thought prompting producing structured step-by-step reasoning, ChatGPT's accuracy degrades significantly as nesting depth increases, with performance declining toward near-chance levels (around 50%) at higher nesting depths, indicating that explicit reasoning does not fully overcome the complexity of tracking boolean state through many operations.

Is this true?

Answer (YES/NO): YES